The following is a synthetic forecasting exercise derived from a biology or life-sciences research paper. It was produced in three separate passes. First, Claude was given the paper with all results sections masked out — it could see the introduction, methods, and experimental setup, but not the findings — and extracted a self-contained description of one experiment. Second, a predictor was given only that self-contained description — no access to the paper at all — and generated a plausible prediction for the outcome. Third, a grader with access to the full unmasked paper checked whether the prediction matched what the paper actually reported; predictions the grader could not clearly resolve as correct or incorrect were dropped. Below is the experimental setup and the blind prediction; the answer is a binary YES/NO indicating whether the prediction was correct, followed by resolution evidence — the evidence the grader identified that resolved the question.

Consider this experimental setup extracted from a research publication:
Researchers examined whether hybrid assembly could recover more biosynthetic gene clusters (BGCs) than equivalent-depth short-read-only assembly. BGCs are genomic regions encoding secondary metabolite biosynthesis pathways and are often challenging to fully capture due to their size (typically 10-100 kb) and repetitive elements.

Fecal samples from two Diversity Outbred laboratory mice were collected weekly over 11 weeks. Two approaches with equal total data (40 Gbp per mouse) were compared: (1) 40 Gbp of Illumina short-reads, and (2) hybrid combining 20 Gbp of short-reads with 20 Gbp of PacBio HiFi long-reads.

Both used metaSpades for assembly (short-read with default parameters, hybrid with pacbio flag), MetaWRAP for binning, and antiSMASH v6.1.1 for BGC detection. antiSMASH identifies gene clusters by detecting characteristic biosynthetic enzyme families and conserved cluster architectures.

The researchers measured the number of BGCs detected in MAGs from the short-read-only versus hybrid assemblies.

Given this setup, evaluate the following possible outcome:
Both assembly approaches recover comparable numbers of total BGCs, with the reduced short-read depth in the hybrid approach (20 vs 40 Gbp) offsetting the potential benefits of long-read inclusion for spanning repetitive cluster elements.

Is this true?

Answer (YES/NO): YES